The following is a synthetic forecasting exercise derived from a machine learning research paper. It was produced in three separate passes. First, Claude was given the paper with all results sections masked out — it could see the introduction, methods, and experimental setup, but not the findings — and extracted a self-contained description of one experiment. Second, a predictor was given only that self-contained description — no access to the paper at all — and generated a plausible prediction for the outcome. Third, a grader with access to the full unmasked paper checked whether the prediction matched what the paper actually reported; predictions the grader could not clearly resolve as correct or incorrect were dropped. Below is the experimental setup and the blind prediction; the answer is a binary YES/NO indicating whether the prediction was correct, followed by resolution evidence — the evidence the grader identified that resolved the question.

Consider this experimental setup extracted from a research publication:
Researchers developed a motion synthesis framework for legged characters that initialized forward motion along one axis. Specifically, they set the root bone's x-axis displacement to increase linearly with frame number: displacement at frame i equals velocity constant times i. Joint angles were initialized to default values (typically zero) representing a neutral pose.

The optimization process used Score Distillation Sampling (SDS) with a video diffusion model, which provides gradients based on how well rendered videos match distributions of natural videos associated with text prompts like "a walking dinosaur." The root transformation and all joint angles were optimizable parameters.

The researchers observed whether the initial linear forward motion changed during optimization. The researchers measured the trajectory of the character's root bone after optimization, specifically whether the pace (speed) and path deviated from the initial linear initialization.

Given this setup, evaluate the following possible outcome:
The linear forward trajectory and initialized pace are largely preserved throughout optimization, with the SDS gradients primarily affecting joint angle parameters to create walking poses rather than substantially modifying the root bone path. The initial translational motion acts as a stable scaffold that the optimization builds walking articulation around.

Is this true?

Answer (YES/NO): NO